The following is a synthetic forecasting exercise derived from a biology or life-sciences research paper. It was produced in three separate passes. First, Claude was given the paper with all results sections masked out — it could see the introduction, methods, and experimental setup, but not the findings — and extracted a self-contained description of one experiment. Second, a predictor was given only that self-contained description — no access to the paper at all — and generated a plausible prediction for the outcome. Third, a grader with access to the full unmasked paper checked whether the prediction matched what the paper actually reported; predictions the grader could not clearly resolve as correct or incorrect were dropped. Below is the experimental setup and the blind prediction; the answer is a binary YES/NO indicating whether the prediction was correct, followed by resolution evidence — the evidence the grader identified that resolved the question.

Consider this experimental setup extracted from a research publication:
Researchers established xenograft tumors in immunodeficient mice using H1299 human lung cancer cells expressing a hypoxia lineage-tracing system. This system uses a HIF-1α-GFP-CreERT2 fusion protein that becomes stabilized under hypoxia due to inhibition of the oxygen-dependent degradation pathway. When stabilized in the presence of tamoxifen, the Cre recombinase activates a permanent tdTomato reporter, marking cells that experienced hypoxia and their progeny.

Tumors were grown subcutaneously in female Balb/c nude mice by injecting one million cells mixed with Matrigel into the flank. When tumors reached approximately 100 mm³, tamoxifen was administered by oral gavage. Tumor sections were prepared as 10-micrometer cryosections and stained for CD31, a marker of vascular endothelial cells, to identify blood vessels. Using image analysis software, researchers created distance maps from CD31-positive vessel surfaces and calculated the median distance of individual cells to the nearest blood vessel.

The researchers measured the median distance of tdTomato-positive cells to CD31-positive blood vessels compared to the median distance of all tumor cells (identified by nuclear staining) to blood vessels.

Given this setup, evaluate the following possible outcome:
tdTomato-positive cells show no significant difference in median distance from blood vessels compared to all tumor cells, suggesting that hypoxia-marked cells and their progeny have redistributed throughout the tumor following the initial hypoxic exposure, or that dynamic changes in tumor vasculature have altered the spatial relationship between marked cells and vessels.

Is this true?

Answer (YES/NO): YES